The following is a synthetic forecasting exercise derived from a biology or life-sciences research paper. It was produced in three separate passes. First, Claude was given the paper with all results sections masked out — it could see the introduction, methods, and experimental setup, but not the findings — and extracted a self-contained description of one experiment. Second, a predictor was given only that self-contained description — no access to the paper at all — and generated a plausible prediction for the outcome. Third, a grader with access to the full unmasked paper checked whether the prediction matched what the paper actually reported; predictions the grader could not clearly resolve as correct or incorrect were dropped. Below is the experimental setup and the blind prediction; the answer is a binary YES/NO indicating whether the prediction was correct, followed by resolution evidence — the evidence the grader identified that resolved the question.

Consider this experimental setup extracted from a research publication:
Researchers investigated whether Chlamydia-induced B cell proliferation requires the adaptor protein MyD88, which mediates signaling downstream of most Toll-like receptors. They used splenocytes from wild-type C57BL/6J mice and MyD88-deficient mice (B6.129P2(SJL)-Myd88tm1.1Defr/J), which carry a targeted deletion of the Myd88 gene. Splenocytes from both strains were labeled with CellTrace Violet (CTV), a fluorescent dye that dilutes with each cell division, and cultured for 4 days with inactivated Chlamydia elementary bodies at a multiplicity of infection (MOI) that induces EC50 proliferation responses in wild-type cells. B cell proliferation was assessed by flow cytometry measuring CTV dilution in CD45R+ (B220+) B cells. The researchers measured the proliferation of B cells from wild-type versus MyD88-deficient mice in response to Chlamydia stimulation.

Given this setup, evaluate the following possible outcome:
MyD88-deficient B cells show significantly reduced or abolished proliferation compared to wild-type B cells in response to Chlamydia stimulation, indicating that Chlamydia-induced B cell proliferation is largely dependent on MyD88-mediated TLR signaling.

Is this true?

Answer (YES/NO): YES